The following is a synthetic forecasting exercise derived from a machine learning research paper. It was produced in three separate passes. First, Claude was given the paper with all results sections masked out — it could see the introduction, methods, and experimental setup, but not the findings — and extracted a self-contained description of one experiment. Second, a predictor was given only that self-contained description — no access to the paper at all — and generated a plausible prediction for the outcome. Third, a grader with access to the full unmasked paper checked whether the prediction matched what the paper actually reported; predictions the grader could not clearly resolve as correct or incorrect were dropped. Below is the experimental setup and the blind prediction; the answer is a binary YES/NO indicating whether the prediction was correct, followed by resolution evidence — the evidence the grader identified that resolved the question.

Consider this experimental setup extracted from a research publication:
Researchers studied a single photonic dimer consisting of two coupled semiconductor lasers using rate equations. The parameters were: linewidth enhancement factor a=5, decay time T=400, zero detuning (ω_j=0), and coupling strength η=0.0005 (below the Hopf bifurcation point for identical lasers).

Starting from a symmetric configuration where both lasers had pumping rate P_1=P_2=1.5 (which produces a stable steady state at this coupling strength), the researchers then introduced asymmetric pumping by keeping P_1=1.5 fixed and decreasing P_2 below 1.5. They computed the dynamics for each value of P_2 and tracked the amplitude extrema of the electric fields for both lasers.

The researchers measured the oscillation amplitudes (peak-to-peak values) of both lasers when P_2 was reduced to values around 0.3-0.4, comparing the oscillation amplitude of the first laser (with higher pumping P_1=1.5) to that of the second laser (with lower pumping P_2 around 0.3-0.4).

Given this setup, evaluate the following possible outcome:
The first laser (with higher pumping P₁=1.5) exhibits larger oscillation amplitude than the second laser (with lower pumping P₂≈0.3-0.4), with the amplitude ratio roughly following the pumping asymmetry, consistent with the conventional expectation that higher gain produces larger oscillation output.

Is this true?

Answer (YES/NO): NO